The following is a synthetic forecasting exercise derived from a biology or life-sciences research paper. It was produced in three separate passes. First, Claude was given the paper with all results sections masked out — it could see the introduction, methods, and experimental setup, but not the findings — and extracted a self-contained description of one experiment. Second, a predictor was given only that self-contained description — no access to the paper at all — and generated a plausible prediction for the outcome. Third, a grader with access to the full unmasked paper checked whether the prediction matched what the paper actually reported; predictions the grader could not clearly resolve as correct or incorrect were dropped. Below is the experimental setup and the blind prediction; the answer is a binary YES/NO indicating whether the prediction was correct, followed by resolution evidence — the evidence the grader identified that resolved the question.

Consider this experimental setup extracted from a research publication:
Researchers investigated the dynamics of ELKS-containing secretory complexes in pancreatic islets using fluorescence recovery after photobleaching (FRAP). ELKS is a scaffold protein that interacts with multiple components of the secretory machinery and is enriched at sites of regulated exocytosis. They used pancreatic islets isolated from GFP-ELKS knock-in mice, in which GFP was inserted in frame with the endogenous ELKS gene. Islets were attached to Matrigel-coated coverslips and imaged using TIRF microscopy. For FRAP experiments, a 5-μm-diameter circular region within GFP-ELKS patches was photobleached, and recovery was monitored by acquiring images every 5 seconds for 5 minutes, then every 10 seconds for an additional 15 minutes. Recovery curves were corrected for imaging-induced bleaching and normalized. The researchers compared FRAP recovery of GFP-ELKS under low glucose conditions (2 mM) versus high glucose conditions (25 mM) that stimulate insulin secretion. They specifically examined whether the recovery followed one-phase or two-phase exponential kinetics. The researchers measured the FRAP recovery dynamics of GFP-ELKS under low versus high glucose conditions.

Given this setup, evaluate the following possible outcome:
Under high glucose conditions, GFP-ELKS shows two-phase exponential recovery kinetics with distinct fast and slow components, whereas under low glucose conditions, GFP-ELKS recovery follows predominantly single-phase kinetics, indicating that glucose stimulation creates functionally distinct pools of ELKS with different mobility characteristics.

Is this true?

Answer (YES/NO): NO